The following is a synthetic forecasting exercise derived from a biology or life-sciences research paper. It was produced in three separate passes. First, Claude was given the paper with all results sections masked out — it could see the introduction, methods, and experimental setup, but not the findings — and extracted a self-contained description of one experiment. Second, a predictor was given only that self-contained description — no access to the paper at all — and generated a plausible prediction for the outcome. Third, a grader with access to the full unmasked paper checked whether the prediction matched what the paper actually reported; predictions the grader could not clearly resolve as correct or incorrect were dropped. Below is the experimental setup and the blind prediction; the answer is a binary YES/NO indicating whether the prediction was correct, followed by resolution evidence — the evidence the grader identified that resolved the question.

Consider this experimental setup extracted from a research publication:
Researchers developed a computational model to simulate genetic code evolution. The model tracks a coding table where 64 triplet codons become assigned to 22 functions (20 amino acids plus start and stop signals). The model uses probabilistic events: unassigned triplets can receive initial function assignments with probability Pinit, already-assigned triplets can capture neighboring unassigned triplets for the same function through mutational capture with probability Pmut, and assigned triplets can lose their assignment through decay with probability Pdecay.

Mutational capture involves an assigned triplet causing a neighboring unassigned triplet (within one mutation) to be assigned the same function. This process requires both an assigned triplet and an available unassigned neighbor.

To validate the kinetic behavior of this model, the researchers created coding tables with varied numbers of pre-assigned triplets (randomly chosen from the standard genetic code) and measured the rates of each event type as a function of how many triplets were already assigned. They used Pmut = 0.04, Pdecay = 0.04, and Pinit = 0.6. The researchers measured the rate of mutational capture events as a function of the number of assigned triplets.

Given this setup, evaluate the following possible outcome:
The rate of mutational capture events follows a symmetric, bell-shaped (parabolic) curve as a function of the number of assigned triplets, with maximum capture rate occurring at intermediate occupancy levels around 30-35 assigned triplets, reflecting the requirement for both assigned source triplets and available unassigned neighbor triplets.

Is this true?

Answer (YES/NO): YES